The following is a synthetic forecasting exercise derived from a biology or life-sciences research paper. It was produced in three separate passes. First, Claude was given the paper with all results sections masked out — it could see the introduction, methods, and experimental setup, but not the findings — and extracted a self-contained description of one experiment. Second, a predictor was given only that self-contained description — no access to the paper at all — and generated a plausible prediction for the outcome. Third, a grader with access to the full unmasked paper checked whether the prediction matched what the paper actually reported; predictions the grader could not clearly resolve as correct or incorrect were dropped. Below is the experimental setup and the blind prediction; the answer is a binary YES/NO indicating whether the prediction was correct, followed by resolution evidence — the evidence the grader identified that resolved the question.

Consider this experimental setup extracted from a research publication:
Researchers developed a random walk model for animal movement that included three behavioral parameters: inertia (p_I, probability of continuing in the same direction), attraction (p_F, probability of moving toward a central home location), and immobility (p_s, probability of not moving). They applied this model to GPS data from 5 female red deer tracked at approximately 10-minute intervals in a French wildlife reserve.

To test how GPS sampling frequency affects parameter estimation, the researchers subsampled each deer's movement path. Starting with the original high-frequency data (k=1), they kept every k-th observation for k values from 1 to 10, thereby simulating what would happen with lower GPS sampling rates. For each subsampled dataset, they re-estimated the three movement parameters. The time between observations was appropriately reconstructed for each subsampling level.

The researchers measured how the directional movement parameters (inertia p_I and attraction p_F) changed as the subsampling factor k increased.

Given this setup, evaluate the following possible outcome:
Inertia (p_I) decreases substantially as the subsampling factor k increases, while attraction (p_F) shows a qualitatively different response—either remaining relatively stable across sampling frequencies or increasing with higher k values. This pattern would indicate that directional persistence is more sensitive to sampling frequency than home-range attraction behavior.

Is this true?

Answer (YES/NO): NO